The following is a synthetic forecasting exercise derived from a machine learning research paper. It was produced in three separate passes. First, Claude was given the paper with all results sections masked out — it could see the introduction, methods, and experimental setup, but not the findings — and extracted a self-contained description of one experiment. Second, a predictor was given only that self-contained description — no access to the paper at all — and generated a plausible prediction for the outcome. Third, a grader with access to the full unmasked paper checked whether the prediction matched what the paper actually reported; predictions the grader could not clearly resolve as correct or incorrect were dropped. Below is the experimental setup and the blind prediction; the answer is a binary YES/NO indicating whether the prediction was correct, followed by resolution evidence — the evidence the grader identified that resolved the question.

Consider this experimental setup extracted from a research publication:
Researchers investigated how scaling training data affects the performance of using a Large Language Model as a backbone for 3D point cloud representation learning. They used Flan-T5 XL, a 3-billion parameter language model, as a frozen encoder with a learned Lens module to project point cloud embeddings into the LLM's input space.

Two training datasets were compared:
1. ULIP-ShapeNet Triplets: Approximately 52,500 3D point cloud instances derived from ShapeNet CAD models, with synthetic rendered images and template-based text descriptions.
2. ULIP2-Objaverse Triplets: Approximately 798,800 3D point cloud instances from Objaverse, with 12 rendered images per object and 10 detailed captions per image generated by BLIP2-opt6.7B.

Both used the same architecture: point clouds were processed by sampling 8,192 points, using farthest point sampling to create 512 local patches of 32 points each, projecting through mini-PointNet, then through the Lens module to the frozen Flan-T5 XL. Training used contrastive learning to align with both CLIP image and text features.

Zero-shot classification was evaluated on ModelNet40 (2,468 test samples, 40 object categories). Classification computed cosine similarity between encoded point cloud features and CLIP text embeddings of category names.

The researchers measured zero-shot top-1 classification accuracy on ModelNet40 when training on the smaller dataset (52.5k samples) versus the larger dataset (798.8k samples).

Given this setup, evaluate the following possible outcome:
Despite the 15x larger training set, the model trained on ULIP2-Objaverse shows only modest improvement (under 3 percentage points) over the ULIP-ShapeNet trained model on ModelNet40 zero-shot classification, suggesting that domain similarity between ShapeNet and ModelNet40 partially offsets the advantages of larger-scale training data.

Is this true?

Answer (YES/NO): NO